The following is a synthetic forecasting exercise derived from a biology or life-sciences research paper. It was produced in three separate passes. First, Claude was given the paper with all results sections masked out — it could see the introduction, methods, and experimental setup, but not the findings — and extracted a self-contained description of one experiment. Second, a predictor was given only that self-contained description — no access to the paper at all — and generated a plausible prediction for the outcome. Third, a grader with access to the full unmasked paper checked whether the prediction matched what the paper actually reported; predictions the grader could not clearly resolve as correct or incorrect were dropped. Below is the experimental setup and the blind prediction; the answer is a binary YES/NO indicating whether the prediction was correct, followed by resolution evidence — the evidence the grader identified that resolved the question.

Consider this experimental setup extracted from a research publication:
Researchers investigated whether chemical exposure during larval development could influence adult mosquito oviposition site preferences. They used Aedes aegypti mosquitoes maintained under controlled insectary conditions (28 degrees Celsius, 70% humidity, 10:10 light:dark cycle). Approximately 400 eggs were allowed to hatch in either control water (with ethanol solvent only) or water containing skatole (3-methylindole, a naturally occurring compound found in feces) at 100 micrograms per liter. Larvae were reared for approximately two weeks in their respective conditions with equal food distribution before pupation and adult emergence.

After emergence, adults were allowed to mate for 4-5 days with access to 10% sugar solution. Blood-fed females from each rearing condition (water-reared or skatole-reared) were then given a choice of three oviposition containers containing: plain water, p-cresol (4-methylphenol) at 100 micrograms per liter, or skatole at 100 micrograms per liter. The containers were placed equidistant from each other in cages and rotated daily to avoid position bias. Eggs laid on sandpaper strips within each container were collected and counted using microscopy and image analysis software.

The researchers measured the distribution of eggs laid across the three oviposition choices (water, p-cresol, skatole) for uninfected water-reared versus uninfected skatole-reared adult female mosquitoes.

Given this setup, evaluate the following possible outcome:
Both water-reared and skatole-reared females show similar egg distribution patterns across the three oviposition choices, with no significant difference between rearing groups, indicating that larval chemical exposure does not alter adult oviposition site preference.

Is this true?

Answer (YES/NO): NO